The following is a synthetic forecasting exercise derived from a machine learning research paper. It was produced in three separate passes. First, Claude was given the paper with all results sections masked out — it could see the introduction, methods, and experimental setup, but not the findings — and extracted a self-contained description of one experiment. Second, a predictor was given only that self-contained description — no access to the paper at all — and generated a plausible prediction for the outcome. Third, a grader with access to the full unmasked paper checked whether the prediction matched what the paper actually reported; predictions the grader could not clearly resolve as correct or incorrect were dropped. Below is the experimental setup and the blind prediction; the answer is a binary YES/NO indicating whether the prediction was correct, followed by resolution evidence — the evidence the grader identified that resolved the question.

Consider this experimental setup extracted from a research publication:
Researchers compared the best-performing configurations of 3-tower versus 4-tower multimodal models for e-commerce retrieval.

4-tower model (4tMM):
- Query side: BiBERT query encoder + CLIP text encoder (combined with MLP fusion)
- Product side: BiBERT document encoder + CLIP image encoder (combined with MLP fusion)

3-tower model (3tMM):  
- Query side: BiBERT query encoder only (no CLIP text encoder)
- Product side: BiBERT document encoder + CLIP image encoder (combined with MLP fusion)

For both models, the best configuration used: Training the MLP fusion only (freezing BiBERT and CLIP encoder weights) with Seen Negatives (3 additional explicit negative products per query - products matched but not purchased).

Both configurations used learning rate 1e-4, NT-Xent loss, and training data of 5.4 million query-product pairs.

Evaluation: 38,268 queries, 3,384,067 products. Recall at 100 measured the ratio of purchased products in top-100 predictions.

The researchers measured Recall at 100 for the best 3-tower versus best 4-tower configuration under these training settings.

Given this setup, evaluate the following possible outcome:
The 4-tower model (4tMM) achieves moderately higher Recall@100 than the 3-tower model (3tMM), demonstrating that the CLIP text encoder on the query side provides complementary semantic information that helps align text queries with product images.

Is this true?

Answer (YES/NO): NO